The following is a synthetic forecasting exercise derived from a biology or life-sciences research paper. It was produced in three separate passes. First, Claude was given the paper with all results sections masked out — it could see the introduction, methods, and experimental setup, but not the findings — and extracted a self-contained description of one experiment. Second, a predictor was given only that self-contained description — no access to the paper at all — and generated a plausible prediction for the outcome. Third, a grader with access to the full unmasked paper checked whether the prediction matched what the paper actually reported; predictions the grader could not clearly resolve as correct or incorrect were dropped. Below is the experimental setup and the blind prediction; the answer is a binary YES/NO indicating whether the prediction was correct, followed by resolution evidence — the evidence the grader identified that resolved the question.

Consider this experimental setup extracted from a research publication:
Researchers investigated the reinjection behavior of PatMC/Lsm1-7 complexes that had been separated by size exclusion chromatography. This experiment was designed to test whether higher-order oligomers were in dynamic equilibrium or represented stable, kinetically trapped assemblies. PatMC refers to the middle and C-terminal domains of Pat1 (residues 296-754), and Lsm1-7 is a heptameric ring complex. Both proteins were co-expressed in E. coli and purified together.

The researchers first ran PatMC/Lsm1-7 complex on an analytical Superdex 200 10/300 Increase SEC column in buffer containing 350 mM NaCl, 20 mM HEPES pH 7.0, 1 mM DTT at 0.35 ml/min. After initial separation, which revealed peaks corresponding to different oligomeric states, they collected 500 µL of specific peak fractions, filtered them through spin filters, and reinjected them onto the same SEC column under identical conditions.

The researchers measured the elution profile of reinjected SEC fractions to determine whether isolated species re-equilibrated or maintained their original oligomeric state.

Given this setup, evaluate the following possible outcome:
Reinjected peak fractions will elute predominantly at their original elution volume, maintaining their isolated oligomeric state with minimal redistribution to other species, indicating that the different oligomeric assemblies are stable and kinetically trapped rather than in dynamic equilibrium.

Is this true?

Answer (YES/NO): NO